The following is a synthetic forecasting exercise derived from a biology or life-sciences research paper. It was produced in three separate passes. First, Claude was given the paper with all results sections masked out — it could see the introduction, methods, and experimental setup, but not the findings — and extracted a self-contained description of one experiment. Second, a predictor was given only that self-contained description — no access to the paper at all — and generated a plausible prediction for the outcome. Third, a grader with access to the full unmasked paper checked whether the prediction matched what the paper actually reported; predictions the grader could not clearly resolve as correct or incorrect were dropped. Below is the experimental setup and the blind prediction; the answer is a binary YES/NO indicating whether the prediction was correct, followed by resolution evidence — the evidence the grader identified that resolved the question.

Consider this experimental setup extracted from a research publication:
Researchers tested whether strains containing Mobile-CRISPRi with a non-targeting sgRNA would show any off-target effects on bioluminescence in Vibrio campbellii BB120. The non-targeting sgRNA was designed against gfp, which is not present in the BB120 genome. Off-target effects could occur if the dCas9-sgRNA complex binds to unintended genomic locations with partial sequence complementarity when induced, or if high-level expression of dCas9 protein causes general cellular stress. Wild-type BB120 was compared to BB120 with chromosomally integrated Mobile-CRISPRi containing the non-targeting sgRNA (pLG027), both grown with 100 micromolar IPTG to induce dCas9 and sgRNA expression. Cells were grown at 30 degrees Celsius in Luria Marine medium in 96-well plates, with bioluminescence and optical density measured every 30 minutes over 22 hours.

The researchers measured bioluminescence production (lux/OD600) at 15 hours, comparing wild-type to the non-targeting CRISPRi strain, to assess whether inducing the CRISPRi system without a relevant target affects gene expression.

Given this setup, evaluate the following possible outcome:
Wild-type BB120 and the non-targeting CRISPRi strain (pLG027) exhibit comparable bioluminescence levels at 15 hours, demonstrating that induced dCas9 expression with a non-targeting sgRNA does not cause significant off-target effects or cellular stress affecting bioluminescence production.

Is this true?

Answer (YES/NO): YES